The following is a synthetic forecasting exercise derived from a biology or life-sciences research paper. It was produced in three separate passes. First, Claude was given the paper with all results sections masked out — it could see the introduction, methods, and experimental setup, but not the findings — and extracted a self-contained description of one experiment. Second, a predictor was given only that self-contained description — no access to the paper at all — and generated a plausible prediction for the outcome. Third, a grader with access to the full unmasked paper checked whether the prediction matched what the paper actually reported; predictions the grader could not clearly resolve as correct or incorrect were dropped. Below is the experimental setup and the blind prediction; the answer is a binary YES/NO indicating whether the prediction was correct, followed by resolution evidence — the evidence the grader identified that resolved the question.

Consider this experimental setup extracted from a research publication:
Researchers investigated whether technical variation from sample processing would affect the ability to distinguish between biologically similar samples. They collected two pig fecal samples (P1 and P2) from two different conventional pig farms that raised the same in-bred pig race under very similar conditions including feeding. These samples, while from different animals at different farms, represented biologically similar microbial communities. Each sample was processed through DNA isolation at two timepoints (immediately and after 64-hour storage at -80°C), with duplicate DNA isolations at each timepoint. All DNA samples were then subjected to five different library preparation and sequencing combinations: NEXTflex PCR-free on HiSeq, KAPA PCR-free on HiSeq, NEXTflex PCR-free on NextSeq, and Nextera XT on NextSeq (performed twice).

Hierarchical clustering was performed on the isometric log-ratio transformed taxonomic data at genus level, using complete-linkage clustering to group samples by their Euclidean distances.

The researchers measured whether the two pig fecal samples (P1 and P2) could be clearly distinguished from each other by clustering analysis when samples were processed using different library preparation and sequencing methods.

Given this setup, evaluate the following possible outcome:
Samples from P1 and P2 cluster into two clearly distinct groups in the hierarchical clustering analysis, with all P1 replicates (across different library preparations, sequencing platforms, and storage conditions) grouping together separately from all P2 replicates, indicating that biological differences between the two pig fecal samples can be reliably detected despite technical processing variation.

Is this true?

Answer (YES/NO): NO